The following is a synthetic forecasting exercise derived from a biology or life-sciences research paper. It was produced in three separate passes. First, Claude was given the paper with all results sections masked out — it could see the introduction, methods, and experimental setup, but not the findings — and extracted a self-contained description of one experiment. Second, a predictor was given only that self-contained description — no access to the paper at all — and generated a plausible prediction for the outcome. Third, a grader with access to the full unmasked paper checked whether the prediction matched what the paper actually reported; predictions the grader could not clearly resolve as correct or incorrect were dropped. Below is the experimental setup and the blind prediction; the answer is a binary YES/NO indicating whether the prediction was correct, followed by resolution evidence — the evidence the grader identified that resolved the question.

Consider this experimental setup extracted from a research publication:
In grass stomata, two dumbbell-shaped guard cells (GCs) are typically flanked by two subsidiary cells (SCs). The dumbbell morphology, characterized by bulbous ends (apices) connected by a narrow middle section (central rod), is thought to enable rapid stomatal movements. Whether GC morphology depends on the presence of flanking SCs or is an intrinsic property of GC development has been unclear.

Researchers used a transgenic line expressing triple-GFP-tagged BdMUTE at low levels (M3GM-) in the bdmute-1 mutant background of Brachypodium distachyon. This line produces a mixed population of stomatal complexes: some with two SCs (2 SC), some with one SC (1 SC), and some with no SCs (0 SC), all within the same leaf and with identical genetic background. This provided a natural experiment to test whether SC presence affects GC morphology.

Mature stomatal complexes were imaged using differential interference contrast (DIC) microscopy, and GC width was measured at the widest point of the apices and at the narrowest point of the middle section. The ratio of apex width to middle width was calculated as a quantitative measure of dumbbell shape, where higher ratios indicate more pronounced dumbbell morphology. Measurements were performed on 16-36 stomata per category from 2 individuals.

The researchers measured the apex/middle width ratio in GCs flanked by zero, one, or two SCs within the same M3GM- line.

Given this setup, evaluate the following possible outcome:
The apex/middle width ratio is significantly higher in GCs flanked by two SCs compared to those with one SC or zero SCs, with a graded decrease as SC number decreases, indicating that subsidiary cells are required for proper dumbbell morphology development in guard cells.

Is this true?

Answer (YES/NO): YES